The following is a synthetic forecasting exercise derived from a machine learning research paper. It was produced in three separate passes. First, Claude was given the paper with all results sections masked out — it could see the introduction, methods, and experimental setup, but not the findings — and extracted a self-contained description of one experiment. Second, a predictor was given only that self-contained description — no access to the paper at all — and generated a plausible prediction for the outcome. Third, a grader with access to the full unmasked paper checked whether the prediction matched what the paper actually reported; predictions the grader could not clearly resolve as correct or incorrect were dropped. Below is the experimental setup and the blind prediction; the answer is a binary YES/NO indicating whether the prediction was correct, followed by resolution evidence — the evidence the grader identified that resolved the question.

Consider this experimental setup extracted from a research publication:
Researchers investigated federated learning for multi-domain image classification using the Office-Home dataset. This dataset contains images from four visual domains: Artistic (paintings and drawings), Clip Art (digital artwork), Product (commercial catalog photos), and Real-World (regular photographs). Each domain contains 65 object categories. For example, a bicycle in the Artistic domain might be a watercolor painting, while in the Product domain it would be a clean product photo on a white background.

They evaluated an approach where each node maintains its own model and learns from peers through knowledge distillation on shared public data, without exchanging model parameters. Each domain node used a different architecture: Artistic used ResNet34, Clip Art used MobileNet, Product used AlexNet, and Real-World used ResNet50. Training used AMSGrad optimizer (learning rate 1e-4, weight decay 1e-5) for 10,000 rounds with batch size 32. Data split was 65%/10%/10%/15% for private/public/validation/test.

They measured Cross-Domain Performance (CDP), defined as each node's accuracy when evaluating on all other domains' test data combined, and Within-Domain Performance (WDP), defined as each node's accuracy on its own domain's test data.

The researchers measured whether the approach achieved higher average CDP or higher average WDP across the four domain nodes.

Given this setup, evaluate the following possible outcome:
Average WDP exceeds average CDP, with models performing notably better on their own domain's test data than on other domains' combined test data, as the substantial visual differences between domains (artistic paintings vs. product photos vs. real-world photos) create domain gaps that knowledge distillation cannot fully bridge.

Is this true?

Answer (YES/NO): YES